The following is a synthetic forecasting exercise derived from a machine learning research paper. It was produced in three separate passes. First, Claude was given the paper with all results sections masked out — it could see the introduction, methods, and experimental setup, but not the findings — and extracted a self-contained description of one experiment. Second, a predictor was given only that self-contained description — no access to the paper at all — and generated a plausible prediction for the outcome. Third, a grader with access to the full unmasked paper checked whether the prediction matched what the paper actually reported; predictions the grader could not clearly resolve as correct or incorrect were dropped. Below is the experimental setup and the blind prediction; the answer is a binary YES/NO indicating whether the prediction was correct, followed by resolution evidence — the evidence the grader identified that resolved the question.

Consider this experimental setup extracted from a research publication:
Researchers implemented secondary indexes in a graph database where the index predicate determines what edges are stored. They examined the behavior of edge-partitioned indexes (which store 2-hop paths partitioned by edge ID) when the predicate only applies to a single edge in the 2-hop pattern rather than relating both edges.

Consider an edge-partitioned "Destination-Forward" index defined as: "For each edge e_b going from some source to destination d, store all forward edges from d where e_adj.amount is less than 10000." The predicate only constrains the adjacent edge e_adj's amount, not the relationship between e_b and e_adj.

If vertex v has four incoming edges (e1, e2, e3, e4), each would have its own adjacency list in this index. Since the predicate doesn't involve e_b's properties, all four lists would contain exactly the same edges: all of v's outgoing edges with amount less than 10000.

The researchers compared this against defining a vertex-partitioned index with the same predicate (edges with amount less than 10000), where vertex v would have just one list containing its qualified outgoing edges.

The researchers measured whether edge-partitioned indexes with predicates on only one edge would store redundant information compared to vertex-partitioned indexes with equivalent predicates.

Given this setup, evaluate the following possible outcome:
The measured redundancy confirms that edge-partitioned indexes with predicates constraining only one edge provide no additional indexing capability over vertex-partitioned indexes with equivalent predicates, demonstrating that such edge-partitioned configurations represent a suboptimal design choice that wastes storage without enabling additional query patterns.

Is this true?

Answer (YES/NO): NO